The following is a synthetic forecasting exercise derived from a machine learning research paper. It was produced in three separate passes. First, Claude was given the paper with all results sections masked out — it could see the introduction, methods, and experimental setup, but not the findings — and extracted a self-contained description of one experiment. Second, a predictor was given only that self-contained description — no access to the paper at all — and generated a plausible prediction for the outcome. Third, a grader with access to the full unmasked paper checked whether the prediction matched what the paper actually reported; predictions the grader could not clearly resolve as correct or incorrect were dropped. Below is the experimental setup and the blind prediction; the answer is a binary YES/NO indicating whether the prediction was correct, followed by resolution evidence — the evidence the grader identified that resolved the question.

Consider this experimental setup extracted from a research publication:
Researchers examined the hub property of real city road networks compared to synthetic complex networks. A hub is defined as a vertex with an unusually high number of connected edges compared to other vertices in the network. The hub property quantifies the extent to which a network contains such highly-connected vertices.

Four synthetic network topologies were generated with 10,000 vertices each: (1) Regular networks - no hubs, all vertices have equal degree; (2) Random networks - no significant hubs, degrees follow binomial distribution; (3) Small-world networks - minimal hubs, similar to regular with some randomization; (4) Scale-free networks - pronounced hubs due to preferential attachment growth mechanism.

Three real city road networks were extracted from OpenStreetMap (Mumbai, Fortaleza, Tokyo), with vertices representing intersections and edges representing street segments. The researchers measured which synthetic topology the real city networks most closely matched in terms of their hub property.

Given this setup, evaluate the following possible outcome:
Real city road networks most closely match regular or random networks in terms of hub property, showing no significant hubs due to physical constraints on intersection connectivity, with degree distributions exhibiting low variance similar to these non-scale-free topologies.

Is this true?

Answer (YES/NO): NO